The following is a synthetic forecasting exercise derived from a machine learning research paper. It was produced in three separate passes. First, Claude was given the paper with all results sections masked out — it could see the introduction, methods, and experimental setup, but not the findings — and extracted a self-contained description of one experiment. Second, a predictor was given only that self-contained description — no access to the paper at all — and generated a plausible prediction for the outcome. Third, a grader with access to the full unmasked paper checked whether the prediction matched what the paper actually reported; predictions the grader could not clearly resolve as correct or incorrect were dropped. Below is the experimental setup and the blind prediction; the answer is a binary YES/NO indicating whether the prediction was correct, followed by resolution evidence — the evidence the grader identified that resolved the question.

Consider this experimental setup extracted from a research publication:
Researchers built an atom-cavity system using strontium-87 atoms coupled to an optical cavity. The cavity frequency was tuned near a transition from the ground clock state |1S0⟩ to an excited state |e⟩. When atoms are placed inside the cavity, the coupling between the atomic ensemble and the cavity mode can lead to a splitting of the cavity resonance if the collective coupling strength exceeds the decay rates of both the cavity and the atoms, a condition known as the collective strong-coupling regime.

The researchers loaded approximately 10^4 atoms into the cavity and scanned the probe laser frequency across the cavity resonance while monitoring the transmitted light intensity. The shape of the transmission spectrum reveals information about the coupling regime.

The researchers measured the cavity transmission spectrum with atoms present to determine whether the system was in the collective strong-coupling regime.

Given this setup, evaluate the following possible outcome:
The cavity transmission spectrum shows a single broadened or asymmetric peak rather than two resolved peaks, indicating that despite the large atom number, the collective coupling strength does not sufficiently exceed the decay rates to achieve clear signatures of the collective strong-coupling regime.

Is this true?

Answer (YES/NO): NO